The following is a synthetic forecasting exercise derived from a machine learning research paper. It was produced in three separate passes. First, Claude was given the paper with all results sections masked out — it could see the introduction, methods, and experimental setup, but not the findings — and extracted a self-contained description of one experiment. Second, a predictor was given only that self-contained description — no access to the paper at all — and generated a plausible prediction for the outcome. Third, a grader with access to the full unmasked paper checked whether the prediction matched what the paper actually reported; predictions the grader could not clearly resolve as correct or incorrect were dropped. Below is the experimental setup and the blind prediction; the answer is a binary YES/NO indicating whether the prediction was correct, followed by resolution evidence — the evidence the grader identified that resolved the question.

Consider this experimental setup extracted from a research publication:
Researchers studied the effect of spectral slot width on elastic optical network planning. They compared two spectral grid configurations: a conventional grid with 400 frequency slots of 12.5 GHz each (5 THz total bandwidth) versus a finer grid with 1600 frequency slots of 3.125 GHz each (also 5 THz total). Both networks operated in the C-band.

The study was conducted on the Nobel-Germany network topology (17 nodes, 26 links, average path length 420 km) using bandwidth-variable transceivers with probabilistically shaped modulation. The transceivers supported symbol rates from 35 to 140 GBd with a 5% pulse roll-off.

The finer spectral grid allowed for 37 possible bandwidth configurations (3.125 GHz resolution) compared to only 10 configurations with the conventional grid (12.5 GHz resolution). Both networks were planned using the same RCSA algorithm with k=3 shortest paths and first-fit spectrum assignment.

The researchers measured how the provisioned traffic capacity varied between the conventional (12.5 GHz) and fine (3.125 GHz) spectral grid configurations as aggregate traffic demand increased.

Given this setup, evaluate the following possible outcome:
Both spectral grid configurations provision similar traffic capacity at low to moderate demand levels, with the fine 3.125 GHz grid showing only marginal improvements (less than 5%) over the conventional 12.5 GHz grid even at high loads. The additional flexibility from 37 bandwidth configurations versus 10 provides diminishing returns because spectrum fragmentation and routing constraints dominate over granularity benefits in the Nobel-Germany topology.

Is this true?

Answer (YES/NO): YES